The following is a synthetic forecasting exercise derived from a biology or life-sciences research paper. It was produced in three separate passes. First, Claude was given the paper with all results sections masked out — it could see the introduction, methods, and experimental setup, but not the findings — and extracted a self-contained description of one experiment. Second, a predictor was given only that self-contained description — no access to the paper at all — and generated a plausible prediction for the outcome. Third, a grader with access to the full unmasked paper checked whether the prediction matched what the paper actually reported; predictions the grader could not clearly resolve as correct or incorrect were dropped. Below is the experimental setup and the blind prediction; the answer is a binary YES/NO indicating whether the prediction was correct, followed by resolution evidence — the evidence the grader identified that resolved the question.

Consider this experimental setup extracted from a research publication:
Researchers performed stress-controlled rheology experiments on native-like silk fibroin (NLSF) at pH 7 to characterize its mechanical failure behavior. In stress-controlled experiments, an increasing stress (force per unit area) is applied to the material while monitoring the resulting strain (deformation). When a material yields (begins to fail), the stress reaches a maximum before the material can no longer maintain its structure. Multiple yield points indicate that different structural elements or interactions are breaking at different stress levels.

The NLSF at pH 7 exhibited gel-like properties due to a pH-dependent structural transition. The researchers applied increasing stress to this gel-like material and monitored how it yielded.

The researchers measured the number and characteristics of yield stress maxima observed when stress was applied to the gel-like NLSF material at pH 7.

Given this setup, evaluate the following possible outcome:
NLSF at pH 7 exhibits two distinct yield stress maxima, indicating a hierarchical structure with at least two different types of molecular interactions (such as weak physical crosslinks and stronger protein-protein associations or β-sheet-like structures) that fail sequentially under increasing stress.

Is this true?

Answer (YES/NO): YES